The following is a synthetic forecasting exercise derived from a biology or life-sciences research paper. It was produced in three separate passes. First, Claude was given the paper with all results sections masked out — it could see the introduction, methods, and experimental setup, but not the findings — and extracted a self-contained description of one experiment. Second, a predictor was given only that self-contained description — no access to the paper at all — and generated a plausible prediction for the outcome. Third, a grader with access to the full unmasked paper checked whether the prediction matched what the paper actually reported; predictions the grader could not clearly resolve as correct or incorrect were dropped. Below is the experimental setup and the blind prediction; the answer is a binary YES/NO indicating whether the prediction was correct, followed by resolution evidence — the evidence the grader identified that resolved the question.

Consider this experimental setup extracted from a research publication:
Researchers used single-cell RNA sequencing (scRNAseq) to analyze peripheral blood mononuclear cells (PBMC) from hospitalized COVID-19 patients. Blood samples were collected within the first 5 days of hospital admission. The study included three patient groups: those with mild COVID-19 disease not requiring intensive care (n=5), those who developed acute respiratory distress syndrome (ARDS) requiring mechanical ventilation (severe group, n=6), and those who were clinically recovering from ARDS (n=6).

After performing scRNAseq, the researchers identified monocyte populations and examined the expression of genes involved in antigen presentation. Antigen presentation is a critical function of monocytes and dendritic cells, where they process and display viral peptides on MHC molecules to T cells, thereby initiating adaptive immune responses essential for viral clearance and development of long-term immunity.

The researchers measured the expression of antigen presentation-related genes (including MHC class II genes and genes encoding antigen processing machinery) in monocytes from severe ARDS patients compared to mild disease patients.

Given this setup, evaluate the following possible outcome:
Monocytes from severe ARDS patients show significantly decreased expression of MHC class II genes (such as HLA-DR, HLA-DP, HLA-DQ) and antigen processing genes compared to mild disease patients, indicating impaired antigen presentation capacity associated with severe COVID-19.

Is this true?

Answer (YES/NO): YES